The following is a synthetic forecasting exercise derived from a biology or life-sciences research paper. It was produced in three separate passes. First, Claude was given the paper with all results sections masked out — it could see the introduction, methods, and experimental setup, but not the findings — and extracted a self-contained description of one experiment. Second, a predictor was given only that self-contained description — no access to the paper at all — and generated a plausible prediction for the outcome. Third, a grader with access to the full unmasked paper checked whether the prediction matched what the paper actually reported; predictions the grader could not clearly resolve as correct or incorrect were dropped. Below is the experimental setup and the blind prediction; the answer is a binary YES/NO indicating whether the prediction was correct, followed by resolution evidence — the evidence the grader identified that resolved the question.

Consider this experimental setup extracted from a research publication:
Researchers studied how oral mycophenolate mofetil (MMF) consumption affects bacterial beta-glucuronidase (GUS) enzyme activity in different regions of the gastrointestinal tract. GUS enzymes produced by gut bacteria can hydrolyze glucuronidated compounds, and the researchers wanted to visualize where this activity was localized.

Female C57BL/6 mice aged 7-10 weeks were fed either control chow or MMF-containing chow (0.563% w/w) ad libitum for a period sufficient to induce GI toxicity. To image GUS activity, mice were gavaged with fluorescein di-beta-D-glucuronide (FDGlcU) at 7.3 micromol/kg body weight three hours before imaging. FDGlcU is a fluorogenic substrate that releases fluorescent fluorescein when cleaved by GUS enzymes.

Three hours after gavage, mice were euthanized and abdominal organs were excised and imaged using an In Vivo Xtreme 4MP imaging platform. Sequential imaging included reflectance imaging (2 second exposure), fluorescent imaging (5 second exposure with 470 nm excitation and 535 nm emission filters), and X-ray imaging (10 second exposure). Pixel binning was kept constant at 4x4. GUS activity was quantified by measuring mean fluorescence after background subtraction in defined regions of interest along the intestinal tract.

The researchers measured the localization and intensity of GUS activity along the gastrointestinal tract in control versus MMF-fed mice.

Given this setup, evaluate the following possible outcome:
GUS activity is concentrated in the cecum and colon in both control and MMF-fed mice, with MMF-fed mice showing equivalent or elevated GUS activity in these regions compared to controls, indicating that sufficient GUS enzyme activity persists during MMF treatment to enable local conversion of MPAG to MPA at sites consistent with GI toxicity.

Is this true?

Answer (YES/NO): YES